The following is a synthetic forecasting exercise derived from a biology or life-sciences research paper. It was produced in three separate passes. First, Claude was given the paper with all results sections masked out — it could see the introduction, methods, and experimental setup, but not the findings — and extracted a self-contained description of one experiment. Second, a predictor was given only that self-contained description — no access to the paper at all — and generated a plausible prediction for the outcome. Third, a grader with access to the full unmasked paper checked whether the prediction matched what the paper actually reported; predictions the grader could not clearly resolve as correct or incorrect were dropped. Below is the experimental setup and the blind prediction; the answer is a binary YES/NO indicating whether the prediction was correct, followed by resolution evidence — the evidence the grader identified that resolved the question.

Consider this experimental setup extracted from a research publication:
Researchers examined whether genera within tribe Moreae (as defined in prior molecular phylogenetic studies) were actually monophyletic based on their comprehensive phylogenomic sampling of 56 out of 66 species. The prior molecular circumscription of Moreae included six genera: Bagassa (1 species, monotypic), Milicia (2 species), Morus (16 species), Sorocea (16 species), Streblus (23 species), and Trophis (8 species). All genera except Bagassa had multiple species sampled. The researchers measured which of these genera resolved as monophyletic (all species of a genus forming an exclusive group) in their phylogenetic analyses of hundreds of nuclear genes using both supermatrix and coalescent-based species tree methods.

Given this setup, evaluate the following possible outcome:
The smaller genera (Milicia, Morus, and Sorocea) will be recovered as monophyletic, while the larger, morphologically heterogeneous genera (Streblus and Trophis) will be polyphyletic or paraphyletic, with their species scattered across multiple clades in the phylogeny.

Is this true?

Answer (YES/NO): NO